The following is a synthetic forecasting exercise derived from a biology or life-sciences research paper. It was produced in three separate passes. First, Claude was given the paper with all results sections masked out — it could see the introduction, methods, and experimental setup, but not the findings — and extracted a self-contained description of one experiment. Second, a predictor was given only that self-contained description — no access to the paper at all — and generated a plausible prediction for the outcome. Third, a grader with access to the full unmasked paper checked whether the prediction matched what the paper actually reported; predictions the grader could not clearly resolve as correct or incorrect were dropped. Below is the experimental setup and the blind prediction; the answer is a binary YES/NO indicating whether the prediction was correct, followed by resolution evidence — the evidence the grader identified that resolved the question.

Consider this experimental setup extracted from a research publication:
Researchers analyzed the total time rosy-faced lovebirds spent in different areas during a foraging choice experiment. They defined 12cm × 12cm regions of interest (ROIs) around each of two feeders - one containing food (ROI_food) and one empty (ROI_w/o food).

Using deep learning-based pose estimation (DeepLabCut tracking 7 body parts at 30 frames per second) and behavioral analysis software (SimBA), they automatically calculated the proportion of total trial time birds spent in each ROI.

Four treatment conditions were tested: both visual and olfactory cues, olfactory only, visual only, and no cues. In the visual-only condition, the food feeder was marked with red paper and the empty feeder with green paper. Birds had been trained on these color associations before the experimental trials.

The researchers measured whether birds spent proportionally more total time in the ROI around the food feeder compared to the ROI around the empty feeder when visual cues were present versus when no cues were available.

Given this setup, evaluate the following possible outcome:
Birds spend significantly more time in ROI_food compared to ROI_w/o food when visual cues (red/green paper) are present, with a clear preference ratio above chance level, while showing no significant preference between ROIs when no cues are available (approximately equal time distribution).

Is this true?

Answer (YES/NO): YES